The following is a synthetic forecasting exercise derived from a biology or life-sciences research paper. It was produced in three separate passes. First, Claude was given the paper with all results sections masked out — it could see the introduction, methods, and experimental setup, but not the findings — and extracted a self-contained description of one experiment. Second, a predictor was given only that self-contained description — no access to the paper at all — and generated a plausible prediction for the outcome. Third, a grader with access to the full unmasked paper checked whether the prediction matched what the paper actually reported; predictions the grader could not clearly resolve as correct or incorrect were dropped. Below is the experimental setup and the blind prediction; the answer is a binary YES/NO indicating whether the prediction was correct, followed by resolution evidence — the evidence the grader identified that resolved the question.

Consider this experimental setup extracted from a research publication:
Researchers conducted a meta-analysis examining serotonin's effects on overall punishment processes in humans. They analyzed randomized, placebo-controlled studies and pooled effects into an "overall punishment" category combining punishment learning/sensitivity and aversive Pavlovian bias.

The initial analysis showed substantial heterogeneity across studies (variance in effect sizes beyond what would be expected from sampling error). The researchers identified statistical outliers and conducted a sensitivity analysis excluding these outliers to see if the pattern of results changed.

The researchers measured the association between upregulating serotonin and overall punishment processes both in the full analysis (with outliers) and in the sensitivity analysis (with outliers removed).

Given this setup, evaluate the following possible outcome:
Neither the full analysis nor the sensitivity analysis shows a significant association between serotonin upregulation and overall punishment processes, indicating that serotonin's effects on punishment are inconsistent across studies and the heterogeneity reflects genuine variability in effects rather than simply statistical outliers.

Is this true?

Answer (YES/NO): NO